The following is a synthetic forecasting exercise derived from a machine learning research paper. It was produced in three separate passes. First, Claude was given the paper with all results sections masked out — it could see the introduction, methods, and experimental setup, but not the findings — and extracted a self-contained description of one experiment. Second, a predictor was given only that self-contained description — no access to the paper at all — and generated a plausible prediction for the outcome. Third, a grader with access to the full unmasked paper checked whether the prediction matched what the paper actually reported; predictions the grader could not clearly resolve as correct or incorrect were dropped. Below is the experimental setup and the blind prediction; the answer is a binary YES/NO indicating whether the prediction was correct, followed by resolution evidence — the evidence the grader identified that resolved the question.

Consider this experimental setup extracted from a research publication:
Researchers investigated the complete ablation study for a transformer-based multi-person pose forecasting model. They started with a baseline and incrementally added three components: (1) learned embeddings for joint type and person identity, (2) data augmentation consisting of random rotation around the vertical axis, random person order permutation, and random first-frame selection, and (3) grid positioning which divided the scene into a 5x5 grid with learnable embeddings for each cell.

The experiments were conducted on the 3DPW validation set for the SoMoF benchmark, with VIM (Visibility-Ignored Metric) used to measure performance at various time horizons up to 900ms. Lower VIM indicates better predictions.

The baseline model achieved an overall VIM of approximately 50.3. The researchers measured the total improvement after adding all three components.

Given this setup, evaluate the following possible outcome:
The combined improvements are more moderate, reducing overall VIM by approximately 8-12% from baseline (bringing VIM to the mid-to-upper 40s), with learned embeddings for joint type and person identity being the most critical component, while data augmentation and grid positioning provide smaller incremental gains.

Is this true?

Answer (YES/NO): NO